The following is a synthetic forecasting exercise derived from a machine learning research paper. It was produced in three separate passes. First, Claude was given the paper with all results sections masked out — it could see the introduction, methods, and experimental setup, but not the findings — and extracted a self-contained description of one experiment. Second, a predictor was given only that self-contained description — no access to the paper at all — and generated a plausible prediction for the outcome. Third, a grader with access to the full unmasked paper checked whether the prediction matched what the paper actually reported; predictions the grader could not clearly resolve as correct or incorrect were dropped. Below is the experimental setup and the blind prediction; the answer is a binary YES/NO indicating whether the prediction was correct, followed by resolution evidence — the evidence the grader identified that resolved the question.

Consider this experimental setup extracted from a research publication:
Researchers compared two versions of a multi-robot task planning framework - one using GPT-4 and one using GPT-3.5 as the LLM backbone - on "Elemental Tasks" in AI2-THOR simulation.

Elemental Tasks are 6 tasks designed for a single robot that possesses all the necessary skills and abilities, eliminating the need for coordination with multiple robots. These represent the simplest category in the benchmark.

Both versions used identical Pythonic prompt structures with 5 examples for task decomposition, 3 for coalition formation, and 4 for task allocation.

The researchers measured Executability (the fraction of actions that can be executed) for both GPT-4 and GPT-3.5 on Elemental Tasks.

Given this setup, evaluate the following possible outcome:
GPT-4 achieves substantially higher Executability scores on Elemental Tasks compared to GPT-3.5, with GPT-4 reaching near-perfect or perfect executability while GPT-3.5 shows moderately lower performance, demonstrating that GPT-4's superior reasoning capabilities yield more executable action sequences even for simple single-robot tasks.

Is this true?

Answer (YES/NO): NO